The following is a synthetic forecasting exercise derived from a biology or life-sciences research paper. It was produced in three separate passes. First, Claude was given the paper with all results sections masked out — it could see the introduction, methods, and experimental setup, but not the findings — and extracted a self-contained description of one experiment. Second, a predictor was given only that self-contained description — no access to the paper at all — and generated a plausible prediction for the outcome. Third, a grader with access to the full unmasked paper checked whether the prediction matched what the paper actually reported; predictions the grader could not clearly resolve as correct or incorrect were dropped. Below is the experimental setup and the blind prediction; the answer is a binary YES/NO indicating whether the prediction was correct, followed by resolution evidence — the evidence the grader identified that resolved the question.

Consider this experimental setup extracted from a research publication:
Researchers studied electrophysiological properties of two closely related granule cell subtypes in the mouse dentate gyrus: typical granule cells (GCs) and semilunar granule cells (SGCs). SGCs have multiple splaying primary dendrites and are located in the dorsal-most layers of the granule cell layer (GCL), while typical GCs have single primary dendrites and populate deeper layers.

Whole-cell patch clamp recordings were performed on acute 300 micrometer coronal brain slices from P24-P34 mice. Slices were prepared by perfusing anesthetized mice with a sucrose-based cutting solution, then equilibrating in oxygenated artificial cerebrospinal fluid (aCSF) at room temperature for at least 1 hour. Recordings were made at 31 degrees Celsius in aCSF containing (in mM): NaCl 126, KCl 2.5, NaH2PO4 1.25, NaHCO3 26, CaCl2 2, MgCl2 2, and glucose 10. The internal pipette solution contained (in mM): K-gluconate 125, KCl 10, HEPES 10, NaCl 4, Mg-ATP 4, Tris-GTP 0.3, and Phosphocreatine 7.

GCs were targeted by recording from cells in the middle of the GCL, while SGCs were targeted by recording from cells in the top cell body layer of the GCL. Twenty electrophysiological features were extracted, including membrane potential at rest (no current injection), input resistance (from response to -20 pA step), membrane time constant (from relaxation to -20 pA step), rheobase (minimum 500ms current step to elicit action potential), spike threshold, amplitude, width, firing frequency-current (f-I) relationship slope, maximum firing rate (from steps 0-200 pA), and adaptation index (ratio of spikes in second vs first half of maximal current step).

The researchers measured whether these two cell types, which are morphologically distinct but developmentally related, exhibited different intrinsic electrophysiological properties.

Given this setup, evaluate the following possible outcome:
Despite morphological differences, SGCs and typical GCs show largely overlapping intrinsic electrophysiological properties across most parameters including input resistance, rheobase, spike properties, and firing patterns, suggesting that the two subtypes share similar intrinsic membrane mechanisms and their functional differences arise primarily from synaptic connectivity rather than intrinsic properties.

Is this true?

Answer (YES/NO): NO